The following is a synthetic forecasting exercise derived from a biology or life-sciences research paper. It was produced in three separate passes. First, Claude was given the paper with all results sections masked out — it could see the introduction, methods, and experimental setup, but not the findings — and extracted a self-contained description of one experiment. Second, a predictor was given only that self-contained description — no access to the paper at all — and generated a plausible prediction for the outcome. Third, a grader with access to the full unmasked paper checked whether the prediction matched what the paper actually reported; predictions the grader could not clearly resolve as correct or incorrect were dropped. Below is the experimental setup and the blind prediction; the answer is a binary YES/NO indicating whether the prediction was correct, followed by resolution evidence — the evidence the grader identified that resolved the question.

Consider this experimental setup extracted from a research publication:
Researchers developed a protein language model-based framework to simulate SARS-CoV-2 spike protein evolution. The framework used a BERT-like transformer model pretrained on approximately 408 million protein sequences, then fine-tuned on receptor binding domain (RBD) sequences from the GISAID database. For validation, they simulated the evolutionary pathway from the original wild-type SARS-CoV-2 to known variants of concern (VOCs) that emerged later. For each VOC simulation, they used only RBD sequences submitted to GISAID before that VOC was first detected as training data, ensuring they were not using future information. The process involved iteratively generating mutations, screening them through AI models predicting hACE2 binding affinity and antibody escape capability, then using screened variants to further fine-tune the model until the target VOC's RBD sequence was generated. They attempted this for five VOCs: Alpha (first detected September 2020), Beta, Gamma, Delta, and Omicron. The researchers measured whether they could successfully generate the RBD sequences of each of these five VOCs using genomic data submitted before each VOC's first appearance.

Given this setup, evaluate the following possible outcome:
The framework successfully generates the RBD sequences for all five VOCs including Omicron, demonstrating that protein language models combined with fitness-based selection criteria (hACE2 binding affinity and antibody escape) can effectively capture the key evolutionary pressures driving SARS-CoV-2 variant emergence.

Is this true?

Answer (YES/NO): NO